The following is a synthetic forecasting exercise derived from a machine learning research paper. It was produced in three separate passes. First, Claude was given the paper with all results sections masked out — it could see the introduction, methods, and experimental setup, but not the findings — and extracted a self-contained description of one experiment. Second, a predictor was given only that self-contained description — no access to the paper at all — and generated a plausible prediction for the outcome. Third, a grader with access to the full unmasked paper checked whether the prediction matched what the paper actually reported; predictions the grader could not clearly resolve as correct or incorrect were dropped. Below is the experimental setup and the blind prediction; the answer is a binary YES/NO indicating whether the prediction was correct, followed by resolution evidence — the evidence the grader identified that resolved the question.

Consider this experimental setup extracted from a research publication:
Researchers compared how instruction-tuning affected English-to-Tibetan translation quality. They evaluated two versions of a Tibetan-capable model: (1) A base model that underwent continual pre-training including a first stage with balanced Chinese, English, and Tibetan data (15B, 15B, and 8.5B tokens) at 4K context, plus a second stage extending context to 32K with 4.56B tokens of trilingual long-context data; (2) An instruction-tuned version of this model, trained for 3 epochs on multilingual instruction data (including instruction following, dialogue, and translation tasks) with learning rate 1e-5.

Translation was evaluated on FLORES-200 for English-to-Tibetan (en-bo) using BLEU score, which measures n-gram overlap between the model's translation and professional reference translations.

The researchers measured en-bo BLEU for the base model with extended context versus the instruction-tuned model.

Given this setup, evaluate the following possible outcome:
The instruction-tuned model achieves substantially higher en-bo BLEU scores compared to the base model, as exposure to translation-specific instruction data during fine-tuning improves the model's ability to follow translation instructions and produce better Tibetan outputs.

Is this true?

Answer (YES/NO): NO